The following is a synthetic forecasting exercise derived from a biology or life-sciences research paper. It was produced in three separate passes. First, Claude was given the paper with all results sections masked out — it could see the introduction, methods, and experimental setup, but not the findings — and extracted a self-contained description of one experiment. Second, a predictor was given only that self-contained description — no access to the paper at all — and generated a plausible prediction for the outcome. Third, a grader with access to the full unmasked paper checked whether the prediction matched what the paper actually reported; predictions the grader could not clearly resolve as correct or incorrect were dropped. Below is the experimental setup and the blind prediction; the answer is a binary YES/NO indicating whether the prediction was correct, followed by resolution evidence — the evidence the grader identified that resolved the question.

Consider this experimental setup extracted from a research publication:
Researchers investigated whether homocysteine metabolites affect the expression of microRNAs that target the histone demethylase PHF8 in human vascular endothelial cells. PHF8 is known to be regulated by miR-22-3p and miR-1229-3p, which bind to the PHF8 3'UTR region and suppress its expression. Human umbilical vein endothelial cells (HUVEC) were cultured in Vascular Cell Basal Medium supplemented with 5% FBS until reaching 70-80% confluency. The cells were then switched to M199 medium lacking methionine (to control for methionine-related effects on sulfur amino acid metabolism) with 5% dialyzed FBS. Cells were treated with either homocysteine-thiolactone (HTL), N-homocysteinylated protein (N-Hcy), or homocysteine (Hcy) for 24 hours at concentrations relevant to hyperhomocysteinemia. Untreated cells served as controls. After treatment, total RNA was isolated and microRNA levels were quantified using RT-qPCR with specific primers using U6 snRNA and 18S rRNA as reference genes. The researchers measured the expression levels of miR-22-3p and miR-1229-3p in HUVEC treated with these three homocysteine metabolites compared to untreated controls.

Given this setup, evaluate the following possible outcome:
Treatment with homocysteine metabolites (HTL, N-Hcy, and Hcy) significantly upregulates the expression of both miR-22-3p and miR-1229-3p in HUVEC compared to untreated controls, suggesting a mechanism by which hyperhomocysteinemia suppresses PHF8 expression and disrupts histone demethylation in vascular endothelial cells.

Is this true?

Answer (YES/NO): YES